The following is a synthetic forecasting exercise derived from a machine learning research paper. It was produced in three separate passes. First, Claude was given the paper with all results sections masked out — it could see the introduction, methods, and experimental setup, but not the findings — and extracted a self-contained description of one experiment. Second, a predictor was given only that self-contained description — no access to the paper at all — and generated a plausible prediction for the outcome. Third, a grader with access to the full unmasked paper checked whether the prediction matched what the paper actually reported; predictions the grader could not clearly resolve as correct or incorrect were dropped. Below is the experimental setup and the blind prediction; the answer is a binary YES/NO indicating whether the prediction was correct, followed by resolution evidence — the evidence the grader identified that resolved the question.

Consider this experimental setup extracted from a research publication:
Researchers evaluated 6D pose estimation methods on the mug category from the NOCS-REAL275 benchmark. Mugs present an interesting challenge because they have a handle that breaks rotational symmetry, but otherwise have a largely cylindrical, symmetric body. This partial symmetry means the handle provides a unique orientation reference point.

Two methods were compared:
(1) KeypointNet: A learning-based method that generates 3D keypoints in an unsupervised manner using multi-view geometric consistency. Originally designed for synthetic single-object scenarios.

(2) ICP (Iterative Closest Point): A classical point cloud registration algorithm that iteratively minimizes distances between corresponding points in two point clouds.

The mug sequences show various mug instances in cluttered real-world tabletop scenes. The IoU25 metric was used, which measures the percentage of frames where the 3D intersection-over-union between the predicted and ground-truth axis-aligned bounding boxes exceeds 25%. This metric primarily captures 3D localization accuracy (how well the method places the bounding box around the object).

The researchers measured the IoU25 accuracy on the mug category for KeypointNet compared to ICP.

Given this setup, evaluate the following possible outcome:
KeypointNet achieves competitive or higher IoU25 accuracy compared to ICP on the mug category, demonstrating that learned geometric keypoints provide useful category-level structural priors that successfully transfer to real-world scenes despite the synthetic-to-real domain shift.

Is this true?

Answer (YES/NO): YES